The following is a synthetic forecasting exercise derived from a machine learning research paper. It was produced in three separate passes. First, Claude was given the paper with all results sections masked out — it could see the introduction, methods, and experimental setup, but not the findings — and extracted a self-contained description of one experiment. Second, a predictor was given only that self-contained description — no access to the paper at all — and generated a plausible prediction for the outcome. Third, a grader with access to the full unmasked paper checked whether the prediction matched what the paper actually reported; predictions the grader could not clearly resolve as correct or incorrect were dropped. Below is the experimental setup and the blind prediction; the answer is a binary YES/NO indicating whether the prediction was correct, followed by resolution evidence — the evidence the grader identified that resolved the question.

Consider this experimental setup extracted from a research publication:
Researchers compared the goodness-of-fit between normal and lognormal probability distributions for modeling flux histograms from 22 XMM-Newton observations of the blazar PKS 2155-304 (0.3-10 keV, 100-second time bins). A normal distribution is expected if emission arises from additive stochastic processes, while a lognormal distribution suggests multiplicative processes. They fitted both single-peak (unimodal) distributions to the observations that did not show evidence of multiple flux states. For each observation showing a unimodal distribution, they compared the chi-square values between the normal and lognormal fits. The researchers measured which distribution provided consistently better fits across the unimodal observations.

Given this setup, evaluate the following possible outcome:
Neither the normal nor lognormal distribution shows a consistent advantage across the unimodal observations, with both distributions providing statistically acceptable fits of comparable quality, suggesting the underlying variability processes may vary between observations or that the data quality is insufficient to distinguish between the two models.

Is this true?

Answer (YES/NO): NO